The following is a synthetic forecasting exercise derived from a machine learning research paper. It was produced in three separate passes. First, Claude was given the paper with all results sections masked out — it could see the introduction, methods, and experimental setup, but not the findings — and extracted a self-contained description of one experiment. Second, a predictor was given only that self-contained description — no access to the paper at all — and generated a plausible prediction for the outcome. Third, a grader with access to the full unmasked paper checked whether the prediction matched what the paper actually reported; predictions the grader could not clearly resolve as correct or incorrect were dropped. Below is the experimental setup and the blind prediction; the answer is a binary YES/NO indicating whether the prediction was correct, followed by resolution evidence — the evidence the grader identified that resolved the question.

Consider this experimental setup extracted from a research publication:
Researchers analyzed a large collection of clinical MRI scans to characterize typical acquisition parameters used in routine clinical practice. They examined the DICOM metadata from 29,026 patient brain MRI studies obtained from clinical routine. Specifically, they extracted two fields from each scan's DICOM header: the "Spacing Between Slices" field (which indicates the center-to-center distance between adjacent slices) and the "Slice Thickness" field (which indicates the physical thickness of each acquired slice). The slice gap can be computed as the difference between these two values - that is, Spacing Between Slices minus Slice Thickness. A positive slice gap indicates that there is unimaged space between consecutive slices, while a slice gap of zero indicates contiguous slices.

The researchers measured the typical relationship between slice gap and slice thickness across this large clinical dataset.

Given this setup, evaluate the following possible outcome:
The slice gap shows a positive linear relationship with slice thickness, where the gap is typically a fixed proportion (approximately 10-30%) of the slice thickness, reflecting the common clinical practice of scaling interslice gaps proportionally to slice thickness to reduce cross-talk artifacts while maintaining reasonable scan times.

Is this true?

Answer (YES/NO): NO